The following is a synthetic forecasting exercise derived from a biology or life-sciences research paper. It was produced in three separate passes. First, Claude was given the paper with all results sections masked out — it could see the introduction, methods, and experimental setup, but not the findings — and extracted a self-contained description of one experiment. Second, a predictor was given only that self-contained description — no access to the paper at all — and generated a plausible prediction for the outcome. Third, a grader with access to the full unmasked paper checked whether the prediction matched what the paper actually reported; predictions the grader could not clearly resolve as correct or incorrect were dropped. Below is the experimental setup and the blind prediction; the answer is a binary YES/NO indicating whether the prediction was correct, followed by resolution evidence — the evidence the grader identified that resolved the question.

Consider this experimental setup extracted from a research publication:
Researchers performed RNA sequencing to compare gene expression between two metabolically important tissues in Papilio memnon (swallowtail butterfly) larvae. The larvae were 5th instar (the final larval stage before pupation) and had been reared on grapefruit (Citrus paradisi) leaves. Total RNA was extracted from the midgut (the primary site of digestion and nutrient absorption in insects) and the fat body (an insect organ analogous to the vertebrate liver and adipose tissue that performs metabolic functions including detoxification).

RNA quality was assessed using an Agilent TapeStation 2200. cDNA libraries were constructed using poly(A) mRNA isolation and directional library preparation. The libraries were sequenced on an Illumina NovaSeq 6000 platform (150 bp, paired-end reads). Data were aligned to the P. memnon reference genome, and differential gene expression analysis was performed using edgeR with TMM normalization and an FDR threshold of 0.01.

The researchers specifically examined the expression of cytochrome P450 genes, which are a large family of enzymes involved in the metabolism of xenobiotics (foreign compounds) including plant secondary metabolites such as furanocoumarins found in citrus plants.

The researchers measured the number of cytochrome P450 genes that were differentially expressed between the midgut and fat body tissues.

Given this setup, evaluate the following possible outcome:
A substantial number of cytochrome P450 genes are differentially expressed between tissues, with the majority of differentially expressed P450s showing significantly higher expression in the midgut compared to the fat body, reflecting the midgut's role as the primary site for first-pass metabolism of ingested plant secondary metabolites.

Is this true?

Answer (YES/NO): YES